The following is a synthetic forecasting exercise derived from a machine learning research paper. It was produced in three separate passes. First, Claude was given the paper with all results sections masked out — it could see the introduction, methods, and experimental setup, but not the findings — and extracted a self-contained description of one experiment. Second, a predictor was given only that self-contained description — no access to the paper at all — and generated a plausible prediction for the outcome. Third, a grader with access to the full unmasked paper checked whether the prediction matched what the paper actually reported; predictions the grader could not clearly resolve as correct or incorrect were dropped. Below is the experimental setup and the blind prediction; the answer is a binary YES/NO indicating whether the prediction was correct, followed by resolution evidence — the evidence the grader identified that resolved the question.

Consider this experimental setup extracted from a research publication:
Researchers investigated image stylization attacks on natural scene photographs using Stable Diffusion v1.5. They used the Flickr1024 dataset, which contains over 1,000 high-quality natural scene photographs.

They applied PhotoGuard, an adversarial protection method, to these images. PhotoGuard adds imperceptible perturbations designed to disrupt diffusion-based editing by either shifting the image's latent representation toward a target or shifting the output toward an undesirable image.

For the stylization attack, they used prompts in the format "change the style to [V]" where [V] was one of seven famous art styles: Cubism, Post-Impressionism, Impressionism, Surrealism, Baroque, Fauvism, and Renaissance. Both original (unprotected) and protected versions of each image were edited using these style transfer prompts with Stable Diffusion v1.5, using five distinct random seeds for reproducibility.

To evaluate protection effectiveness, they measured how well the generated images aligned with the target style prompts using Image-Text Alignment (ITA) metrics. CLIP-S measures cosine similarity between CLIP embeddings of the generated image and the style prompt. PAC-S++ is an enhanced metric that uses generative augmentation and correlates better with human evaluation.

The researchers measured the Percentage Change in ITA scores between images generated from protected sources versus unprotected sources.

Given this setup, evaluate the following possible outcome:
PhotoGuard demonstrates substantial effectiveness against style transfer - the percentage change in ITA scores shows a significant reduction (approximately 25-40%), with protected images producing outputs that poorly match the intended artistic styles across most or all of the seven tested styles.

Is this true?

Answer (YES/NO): NO